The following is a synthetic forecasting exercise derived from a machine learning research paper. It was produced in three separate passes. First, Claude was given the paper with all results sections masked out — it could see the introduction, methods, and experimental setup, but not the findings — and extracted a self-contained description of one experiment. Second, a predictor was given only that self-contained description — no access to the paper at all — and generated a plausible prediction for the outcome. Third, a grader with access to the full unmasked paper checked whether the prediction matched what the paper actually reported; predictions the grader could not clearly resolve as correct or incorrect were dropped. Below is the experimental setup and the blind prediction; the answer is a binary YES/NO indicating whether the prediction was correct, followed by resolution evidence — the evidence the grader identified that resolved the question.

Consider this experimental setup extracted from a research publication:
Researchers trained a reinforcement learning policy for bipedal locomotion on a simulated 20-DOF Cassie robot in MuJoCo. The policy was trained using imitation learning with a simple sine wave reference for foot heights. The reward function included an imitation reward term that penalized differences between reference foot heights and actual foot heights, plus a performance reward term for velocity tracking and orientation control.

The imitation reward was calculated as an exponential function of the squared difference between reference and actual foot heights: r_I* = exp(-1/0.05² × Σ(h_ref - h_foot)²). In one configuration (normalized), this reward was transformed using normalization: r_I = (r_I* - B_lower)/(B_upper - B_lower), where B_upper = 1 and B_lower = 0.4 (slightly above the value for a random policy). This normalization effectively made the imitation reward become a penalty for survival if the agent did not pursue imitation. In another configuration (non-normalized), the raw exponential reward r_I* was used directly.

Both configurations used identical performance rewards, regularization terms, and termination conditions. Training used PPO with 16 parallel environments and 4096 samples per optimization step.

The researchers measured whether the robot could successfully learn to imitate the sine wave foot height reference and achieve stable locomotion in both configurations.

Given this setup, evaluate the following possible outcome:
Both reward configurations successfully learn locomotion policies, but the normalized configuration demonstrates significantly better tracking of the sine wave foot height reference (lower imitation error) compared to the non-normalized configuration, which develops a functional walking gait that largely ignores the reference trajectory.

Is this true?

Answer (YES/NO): NO